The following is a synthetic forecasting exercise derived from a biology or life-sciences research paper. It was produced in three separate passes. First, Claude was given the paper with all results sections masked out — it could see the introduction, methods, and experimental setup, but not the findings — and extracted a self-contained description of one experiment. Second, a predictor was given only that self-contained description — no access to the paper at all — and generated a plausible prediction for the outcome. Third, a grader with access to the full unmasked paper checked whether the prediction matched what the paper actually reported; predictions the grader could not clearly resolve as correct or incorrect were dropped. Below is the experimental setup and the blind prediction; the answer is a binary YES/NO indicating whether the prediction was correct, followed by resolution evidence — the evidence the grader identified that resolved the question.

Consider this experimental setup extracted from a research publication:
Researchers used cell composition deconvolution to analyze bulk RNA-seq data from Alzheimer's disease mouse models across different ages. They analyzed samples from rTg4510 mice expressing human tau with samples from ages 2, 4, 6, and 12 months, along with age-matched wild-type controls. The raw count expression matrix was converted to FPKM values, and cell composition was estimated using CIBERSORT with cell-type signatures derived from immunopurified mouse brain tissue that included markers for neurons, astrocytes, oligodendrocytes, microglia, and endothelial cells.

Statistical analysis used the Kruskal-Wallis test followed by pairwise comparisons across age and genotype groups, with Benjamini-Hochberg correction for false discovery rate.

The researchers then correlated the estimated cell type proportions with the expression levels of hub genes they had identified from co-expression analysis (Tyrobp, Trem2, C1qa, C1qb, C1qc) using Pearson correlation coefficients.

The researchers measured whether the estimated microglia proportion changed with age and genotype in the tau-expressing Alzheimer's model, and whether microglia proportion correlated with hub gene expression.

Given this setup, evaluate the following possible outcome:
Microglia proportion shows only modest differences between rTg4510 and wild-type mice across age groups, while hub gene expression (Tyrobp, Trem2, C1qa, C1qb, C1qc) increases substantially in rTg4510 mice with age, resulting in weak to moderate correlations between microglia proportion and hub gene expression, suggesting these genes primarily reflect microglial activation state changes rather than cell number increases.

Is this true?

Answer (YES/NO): NO